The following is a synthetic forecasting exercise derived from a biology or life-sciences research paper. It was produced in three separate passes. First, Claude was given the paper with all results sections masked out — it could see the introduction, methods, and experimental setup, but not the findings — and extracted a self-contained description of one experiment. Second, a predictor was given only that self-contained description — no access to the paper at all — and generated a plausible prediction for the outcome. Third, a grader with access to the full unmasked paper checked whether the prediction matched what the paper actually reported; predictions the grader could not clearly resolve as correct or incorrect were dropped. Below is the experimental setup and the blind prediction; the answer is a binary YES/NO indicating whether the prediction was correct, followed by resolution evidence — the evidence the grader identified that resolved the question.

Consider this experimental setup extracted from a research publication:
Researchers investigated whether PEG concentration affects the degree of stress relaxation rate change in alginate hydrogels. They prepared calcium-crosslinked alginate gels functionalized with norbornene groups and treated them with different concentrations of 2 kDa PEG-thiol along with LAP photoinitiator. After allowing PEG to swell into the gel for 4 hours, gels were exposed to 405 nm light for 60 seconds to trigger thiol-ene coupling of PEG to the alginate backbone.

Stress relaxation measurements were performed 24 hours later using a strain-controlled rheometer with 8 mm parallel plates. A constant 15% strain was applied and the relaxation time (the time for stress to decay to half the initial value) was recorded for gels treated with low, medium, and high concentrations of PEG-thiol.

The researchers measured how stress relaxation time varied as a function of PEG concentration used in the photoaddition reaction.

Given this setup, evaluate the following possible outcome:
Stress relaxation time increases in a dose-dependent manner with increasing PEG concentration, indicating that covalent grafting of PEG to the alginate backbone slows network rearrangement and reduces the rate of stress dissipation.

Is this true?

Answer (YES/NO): NO